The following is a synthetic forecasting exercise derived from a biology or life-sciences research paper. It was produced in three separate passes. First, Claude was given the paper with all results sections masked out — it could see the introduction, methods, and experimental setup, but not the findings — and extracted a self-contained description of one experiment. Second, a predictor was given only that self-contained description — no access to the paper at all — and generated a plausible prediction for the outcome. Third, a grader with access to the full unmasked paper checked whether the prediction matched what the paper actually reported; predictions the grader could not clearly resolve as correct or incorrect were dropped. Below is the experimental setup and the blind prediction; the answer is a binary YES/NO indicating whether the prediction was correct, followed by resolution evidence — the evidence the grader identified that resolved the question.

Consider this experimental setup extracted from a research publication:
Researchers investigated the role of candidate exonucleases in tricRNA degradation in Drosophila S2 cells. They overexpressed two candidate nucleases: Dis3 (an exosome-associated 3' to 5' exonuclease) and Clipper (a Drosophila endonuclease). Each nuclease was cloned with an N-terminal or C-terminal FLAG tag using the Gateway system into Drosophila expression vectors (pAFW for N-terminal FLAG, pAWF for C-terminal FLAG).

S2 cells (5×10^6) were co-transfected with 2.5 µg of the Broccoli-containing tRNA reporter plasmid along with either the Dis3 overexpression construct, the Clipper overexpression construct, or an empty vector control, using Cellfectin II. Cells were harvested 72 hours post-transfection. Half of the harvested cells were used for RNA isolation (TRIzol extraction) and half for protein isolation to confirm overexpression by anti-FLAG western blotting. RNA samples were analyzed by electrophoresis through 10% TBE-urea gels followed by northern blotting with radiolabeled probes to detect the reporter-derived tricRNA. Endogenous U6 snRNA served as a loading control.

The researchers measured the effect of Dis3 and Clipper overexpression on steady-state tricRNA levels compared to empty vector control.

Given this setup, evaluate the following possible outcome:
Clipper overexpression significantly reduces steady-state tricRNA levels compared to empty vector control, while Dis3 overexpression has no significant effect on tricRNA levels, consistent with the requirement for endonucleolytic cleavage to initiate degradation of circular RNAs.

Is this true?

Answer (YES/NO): NO